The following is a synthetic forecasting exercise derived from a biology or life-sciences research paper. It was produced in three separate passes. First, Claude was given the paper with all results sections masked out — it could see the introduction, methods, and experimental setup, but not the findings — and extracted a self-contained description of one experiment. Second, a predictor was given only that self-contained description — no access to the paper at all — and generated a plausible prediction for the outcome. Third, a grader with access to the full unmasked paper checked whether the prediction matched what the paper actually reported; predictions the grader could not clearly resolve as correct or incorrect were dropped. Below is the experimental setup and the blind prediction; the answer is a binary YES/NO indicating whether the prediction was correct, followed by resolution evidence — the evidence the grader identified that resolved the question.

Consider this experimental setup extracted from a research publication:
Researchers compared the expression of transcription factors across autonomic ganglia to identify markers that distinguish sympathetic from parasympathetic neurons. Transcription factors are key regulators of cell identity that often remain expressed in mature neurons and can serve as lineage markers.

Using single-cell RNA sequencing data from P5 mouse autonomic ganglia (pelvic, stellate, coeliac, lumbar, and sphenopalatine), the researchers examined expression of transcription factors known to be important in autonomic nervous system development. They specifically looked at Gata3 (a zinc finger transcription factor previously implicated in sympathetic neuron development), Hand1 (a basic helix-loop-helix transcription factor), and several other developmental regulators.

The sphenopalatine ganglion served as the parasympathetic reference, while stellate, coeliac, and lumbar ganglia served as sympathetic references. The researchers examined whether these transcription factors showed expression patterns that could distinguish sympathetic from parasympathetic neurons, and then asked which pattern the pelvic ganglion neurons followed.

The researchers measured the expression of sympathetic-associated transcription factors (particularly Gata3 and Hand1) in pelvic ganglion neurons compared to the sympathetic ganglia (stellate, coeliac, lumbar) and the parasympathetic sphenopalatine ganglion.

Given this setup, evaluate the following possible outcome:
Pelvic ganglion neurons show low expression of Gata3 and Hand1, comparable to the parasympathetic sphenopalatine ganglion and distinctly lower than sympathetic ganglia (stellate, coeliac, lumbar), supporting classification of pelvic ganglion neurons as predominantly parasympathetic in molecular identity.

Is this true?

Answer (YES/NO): NO